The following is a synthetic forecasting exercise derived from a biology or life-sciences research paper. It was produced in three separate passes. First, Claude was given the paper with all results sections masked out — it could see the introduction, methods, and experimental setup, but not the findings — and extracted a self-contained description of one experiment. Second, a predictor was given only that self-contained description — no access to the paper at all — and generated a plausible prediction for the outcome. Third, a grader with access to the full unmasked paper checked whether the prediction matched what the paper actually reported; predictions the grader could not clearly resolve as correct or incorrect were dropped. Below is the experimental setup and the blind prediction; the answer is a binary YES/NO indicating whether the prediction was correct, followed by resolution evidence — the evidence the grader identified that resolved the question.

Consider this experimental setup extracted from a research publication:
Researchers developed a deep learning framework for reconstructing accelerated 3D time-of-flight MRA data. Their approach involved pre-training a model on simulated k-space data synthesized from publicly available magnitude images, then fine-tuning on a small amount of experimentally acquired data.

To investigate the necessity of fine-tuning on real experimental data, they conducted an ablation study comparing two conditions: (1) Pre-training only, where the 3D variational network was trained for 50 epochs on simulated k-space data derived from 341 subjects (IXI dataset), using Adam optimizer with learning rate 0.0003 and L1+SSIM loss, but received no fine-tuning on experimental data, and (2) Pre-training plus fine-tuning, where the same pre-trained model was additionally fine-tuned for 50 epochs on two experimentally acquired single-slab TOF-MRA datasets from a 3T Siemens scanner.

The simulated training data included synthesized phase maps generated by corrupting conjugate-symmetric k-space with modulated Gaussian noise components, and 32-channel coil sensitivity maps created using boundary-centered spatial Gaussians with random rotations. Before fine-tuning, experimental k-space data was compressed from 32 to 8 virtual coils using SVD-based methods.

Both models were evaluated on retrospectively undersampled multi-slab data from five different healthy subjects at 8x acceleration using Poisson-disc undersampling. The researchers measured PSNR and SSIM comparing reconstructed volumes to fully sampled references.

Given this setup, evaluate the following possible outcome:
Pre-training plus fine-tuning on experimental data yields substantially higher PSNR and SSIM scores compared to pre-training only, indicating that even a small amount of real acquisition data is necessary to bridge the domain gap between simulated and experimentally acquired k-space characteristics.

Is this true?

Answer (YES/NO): NO